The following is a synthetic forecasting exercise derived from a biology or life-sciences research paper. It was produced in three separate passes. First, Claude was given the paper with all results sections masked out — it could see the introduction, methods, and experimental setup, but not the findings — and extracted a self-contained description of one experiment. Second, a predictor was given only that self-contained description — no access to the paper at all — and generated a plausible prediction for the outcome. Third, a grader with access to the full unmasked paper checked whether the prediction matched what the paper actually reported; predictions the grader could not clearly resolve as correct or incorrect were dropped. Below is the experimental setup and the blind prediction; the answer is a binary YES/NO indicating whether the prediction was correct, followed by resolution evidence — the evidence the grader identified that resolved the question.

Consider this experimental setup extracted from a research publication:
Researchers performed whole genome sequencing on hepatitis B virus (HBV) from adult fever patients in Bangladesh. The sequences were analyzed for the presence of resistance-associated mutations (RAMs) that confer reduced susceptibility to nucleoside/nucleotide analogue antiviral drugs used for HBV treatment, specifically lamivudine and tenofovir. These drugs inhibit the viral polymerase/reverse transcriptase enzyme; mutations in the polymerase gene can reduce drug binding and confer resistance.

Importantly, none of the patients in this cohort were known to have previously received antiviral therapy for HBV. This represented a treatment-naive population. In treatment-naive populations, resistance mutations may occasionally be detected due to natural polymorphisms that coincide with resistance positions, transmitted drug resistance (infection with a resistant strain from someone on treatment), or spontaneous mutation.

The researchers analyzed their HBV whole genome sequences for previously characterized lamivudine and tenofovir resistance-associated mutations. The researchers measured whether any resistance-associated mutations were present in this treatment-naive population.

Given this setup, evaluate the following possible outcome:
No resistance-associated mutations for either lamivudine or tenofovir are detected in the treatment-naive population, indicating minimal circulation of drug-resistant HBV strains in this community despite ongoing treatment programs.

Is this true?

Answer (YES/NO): NO